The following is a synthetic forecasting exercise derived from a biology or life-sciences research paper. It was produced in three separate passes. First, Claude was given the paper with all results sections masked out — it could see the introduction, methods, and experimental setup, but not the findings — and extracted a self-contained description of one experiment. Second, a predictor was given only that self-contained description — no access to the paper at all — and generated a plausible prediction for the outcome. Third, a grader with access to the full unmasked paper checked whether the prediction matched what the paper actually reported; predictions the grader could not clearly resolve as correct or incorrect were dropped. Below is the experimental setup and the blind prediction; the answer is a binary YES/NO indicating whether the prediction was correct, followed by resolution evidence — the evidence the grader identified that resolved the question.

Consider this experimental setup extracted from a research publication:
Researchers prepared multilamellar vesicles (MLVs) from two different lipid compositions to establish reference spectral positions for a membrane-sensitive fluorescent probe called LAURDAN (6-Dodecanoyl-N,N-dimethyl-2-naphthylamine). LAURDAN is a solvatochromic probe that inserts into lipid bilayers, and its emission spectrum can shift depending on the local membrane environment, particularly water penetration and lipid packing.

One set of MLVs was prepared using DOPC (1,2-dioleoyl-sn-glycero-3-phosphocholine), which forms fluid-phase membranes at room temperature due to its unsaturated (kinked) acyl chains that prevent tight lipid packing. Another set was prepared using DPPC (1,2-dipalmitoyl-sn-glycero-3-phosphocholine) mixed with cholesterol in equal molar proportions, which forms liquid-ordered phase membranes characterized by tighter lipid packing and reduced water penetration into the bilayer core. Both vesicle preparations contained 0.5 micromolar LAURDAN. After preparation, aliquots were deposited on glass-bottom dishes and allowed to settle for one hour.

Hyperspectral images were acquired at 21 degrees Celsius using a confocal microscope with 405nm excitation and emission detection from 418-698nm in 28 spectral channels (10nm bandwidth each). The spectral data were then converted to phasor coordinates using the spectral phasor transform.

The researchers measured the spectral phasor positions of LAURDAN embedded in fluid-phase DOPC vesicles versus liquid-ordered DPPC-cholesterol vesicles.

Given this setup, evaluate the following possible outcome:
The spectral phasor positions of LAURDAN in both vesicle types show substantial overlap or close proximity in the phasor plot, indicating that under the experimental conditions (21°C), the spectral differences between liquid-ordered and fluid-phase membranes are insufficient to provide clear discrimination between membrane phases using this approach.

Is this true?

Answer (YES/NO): NO